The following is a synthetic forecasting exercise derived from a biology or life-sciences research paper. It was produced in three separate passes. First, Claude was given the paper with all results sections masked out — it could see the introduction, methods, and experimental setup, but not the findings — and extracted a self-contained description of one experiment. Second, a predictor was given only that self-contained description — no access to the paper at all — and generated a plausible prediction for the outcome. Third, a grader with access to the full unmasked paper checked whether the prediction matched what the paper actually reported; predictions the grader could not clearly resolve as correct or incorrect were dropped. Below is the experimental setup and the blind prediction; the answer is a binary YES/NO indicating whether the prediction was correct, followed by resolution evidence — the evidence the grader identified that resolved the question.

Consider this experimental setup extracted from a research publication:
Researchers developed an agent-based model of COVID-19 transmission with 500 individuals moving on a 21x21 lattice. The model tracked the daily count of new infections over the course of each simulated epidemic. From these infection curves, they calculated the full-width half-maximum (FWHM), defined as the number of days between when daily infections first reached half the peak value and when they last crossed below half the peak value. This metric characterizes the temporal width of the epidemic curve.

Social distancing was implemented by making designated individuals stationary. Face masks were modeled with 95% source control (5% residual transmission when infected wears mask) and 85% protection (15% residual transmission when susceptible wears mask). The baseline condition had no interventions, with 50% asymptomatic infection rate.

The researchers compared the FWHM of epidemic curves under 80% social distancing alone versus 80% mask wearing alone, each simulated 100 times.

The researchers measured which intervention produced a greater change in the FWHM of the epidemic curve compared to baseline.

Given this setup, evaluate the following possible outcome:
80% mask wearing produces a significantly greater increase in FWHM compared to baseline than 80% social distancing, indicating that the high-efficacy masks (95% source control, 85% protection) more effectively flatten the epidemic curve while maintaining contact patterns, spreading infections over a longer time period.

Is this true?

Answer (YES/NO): YES